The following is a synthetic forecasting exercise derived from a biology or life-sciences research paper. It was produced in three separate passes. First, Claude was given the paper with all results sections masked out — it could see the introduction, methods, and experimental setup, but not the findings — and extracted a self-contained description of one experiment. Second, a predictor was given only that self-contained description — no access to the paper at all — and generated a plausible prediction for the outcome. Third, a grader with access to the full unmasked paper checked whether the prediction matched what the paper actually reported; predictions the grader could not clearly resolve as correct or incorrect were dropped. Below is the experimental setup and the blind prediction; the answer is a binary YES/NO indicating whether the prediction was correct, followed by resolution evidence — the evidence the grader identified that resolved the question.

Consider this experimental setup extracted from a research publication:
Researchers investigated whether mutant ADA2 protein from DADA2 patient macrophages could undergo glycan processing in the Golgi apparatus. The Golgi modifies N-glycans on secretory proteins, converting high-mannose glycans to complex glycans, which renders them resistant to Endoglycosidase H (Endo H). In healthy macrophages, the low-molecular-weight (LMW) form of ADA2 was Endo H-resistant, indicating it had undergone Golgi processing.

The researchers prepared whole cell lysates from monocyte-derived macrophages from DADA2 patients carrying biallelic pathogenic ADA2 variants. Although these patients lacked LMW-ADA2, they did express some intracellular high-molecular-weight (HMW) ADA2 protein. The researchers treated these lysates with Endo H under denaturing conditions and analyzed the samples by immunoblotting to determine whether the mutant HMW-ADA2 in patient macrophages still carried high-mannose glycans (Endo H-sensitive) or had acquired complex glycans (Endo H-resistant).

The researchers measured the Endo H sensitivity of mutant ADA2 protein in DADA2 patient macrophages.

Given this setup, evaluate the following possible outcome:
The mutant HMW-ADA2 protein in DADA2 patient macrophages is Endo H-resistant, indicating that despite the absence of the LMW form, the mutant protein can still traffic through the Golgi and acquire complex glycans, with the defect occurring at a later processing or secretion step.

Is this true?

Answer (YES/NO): NO